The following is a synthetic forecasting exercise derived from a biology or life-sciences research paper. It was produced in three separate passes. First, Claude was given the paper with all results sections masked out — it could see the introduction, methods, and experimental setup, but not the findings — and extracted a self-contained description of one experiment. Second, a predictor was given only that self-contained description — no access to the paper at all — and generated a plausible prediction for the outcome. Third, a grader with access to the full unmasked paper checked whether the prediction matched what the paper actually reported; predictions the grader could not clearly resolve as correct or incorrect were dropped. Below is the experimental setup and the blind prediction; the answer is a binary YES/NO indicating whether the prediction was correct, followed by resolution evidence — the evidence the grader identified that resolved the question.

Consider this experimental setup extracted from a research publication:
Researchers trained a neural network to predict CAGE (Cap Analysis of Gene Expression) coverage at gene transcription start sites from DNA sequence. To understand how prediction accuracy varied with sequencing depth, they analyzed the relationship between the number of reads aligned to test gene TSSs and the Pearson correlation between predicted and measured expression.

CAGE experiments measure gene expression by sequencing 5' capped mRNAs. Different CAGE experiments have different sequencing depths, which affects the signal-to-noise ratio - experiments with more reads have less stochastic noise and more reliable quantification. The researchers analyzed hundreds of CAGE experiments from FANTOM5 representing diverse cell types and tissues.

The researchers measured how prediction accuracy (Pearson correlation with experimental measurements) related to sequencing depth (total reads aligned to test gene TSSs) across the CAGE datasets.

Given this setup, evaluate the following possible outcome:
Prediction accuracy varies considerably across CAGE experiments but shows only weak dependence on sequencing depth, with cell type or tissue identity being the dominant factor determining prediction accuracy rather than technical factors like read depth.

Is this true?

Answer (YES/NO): NO